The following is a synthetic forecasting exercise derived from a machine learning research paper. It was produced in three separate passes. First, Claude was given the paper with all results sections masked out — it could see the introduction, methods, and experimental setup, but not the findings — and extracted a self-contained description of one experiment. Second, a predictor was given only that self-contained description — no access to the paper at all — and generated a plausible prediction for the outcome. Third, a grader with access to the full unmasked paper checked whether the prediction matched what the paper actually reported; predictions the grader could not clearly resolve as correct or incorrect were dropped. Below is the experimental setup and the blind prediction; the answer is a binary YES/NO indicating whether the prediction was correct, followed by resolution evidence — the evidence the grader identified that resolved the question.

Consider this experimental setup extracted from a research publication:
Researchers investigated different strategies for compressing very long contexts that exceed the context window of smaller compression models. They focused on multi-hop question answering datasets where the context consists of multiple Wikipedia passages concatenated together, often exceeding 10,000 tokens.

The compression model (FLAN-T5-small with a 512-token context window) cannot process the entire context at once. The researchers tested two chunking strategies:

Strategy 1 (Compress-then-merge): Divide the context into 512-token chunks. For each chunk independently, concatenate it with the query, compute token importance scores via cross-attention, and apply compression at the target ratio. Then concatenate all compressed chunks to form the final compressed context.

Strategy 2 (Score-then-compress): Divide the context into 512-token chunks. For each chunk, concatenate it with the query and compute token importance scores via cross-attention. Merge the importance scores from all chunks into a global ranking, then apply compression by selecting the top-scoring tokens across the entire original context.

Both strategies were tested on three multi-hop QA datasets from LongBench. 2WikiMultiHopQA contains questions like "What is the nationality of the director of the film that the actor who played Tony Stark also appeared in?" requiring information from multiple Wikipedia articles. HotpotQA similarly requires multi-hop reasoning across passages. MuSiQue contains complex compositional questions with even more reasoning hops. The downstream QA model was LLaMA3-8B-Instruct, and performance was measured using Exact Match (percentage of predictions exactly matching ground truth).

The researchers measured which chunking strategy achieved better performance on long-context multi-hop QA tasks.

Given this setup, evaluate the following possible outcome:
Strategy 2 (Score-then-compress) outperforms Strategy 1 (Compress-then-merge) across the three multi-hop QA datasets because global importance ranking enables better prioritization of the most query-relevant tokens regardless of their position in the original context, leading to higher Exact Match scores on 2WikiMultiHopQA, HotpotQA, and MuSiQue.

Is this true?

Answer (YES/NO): NO